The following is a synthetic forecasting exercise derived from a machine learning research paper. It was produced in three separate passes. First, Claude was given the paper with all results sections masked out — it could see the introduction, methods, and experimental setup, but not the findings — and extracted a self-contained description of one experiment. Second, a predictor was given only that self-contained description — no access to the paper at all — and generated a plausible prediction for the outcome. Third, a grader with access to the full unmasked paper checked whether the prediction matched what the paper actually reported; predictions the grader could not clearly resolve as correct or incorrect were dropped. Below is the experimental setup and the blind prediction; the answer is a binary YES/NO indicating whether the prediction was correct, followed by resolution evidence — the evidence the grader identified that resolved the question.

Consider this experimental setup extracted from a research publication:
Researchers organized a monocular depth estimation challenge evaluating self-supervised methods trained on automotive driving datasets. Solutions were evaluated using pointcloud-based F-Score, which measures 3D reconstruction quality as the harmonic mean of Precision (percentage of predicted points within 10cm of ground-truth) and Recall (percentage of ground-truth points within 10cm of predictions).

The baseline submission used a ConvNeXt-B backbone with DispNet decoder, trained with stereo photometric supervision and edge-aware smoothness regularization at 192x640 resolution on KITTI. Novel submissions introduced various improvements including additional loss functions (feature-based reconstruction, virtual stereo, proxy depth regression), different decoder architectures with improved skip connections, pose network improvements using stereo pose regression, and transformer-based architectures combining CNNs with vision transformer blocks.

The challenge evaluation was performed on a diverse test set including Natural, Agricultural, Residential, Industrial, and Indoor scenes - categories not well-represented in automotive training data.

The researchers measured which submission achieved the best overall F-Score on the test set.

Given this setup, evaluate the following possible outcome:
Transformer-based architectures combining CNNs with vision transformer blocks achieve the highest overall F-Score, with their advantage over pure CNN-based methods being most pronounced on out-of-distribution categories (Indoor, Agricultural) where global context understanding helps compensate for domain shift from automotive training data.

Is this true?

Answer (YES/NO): NO